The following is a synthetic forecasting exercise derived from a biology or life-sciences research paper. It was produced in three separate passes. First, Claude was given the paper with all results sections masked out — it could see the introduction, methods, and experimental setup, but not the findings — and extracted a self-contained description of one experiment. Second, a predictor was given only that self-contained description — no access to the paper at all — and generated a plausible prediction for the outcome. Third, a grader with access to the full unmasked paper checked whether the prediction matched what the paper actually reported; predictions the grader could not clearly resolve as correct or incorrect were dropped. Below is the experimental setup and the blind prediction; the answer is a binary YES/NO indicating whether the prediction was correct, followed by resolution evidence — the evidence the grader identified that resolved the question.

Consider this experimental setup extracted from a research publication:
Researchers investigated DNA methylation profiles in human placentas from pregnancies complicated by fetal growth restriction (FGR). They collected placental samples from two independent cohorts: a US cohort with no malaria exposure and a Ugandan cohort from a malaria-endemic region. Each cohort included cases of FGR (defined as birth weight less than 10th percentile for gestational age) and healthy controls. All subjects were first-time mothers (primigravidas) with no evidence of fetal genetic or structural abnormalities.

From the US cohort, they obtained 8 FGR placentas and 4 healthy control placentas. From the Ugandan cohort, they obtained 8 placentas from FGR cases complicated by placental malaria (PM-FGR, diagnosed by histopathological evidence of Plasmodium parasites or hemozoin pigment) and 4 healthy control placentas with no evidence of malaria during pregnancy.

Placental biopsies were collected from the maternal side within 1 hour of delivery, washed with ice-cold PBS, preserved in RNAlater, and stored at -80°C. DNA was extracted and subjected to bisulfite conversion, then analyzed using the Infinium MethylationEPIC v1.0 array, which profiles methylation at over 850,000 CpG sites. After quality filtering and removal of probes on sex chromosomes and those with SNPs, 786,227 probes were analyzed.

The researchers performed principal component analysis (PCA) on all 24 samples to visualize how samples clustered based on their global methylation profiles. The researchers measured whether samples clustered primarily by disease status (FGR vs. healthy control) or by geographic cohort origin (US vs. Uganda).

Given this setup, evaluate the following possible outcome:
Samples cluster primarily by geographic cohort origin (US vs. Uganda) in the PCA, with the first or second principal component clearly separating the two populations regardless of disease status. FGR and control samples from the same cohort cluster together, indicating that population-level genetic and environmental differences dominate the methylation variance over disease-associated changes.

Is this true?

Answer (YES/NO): NO